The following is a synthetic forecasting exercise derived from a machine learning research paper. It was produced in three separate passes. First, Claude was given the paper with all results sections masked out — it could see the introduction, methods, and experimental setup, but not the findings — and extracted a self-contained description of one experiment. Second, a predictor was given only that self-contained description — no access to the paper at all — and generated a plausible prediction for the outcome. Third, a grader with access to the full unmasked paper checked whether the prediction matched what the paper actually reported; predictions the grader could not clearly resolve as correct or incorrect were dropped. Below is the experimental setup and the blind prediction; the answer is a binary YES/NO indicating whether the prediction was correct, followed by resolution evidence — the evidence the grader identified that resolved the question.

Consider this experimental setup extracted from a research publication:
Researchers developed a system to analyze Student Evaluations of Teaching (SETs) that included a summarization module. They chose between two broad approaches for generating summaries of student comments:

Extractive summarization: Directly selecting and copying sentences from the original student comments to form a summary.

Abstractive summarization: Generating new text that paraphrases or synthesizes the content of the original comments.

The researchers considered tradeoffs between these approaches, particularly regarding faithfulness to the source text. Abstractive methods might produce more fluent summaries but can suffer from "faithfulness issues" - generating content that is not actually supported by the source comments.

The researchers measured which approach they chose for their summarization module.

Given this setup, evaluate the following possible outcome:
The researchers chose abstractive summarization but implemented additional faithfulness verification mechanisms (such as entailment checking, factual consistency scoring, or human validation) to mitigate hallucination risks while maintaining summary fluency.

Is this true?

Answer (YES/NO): NO